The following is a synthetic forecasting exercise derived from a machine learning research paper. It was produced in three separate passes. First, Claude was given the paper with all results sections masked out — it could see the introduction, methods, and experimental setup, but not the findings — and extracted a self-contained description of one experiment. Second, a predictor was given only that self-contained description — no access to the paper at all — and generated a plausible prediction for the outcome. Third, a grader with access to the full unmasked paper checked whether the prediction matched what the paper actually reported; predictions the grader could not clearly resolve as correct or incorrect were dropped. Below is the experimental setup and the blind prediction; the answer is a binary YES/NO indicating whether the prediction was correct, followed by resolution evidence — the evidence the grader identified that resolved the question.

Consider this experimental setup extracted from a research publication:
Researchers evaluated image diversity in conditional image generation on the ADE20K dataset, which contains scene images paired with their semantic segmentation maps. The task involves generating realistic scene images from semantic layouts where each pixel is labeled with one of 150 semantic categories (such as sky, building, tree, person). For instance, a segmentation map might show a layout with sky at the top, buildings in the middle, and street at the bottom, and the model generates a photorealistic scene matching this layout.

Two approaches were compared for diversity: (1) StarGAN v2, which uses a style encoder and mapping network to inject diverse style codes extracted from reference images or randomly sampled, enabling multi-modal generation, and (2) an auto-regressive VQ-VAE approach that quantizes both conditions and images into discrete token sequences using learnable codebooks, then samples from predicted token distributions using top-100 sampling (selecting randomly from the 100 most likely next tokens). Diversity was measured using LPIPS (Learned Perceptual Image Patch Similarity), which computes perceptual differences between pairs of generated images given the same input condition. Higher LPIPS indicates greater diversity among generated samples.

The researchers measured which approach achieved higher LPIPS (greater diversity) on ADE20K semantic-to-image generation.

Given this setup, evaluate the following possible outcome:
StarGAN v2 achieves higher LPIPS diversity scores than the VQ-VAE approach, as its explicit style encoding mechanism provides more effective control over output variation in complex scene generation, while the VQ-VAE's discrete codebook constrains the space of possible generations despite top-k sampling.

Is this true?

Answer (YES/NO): YES